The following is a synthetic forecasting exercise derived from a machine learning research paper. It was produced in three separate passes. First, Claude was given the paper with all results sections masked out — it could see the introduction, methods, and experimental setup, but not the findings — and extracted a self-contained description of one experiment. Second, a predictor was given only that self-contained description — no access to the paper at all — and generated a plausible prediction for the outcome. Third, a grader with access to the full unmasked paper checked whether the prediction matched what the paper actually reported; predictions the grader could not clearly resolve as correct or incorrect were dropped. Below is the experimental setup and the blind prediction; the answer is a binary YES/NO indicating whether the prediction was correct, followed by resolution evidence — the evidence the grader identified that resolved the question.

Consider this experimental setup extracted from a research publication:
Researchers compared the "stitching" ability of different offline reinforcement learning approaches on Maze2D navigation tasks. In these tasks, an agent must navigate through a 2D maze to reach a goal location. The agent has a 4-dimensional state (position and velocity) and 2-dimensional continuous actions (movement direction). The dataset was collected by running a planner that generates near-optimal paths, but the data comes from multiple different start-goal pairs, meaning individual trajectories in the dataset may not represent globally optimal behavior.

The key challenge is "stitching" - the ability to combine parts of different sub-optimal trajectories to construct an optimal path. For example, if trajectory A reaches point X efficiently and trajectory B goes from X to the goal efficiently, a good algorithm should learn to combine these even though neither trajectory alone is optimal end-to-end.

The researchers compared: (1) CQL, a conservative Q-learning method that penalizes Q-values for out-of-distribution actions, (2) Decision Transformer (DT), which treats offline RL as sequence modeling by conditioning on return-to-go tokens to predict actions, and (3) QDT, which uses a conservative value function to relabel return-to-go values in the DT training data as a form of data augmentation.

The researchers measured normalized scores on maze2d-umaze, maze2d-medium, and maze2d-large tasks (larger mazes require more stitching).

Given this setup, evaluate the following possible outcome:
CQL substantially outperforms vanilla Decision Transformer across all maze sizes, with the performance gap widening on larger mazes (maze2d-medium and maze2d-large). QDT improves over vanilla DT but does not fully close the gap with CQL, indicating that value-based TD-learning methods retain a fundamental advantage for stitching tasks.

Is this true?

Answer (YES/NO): YES